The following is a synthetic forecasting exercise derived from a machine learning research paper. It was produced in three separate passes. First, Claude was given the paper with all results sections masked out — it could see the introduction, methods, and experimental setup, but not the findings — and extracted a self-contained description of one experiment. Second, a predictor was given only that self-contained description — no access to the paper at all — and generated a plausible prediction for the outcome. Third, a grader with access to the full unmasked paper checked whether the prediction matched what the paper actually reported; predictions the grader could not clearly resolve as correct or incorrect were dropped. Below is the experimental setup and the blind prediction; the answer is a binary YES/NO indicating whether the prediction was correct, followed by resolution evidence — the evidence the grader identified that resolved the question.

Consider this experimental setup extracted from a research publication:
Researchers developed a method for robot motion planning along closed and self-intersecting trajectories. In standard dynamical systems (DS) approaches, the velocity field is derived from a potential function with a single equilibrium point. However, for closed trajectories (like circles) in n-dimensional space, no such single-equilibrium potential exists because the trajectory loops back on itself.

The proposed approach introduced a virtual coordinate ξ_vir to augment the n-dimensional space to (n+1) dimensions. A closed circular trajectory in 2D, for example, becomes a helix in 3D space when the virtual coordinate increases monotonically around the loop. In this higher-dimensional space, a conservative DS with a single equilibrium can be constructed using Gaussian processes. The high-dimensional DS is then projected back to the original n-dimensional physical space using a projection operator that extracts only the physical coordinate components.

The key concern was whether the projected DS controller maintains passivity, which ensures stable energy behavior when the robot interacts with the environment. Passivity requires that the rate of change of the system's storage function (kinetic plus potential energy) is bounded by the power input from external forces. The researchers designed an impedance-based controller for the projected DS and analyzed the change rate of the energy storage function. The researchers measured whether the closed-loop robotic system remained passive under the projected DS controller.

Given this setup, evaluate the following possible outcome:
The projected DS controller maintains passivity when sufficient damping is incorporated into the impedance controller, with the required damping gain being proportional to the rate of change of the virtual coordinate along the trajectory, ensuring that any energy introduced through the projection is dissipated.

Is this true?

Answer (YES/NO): NO